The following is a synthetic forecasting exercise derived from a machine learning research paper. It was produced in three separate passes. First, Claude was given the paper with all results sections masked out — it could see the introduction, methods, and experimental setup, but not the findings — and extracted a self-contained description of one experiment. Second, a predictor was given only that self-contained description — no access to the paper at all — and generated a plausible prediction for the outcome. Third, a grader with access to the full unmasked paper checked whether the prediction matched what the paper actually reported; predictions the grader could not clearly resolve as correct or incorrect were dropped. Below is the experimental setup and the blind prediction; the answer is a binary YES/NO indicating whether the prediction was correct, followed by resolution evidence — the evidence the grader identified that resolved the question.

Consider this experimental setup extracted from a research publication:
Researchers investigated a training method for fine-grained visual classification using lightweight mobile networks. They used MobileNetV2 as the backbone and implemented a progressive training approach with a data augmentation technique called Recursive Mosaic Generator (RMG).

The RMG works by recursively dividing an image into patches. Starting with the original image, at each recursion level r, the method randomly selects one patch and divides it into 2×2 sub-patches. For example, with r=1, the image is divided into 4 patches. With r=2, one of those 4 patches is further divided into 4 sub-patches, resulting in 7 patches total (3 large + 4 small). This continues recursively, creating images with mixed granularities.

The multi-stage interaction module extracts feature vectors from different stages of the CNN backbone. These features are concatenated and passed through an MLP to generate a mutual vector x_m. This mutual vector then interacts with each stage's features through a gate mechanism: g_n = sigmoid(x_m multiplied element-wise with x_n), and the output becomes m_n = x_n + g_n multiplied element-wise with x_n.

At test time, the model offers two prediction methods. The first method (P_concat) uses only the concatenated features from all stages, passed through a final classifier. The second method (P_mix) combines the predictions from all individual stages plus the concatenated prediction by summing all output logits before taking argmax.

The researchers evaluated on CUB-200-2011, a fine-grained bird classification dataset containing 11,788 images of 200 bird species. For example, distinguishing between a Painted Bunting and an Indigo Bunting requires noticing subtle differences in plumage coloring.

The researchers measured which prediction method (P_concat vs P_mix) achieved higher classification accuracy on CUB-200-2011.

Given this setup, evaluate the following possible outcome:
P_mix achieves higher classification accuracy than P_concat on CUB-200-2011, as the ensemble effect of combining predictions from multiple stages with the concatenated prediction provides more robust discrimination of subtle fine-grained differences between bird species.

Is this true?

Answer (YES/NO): YES